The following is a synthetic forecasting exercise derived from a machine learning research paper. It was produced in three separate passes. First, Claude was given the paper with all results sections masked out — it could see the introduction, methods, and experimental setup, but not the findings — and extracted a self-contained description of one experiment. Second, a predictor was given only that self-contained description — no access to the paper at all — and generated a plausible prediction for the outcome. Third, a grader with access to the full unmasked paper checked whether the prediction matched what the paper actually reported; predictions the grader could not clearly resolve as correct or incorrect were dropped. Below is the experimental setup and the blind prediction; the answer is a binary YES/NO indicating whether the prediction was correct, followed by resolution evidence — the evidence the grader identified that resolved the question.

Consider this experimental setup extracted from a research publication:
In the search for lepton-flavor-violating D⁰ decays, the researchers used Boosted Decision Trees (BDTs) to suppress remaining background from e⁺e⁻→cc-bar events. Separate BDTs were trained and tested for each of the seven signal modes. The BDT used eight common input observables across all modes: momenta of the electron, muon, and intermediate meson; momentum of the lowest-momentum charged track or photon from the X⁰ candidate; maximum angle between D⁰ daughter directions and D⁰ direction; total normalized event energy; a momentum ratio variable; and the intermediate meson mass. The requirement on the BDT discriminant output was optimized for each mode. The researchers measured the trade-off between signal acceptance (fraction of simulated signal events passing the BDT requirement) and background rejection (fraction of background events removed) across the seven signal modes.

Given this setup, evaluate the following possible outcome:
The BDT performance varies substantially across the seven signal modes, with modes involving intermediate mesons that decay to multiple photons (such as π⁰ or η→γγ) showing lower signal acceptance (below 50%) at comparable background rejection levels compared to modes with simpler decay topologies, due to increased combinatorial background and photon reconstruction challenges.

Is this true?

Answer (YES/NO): NO